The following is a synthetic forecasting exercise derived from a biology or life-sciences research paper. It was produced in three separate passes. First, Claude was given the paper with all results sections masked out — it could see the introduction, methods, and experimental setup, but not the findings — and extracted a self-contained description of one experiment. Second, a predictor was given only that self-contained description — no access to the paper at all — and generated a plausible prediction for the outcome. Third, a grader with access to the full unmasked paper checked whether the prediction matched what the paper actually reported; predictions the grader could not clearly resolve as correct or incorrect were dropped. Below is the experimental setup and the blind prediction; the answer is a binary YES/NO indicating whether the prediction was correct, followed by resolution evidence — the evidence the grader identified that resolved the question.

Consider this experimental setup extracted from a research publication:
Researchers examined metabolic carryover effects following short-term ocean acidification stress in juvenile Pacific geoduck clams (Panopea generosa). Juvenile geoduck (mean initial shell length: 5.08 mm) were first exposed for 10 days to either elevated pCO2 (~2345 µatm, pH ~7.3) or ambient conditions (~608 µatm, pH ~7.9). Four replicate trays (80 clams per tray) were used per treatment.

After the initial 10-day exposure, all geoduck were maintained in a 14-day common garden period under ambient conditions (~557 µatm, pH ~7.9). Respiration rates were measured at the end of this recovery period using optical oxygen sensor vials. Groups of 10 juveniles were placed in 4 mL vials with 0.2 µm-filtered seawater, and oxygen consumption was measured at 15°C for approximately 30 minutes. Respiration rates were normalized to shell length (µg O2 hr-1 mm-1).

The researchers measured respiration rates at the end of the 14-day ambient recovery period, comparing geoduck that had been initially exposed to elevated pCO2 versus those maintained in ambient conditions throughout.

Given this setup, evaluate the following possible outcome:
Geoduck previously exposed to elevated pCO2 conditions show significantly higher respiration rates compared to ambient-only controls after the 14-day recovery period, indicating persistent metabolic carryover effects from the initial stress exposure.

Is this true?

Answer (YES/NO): NO